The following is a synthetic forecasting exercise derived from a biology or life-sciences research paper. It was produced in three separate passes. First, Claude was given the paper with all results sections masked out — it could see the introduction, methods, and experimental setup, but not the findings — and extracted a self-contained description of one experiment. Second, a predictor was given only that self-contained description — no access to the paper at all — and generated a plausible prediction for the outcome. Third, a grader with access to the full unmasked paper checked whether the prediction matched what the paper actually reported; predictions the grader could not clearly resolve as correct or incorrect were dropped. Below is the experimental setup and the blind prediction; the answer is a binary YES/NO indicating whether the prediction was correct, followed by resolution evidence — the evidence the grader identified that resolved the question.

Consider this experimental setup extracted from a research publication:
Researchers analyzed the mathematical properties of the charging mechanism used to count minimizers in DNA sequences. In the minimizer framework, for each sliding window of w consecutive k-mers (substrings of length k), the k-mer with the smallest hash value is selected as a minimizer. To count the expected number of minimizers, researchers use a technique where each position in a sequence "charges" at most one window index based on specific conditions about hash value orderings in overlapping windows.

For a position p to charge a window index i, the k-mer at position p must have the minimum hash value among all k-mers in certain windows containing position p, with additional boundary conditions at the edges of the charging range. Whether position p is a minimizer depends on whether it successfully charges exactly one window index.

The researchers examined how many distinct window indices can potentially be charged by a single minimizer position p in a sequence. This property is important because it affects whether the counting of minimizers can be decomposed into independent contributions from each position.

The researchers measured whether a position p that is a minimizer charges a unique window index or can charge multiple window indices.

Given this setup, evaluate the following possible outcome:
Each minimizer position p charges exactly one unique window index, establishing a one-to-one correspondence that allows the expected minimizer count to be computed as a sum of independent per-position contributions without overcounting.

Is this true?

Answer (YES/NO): YES